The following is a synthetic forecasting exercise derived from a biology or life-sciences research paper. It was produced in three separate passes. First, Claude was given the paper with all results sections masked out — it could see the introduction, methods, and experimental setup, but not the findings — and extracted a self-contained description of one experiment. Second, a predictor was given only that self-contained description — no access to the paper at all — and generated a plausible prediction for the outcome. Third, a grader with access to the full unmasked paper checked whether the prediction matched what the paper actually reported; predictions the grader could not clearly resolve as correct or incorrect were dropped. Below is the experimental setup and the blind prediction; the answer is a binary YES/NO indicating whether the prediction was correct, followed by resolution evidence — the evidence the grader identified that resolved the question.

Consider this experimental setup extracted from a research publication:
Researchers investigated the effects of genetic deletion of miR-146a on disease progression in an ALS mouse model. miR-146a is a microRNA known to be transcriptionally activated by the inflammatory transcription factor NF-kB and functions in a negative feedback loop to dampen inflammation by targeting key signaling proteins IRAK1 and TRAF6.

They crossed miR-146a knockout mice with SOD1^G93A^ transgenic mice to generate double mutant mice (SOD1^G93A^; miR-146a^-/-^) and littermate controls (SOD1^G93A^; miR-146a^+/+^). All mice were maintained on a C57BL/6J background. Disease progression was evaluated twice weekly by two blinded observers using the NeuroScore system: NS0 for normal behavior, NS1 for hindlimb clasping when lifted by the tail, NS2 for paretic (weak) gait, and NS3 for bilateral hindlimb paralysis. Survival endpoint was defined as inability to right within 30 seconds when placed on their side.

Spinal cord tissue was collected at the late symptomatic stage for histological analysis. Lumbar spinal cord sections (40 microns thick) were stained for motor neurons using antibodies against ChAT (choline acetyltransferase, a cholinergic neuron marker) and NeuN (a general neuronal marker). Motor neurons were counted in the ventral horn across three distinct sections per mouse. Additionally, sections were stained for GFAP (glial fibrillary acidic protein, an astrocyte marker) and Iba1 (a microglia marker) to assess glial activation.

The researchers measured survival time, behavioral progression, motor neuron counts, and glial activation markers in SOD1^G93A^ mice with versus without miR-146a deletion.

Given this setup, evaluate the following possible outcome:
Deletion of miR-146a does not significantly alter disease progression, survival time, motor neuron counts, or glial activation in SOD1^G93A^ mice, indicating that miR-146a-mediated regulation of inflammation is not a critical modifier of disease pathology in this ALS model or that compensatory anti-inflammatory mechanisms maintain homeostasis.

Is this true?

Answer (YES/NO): NO